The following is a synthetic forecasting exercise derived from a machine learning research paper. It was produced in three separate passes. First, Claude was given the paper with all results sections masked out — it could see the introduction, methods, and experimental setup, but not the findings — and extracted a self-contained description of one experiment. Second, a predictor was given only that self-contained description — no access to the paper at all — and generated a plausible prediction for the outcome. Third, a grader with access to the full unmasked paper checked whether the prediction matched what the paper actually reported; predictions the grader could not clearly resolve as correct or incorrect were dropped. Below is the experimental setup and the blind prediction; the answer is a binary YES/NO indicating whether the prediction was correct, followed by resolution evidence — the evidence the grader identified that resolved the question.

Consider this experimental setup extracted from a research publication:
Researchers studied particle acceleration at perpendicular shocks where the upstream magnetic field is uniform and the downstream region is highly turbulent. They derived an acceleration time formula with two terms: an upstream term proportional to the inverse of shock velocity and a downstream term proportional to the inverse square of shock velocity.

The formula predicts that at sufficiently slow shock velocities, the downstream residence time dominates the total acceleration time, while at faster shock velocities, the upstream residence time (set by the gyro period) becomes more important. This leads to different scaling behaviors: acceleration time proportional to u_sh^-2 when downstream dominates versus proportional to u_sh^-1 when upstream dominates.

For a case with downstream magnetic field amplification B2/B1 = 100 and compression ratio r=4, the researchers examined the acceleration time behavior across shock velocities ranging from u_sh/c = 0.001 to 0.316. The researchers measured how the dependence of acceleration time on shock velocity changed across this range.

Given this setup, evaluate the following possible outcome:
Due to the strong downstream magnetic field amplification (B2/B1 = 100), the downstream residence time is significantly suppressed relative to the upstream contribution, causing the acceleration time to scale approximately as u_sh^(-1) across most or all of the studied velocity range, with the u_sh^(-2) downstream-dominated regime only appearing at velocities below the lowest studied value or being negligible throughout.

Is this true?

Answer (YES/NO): NO